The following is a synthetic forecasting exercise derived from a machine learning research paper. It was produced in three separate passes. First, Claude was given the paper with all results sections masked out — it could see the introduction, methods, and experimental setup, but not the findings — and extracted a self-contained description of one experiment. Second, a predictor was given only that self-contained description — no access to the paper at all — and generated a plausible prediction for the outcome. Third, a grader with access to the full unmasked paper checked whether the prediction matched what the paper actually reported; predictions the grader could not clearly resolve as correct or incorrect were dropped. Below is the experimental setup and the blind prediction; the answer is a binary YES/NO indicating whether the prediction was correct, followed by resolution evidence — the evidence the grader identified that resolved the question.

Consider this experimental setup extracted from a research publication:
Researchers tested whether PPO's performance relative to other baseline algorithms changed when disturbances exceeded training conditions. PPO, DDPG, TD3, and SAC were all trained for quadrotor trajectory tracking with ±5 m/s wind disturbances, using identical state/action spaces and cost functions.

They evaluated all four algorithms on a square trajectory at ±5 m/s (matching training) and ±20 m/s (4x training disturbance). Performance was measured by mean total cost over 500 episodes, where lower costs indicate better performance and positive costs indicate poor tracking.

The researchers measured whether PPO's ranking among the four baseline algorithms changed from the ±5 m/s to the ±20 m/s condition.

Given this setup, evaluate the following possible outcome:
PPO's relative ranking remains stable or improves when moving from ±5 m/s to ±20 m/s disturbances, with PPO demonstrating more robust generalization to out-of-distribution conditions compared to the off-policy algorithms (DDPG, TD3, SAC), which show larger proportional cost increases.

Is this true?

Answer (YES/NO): NO